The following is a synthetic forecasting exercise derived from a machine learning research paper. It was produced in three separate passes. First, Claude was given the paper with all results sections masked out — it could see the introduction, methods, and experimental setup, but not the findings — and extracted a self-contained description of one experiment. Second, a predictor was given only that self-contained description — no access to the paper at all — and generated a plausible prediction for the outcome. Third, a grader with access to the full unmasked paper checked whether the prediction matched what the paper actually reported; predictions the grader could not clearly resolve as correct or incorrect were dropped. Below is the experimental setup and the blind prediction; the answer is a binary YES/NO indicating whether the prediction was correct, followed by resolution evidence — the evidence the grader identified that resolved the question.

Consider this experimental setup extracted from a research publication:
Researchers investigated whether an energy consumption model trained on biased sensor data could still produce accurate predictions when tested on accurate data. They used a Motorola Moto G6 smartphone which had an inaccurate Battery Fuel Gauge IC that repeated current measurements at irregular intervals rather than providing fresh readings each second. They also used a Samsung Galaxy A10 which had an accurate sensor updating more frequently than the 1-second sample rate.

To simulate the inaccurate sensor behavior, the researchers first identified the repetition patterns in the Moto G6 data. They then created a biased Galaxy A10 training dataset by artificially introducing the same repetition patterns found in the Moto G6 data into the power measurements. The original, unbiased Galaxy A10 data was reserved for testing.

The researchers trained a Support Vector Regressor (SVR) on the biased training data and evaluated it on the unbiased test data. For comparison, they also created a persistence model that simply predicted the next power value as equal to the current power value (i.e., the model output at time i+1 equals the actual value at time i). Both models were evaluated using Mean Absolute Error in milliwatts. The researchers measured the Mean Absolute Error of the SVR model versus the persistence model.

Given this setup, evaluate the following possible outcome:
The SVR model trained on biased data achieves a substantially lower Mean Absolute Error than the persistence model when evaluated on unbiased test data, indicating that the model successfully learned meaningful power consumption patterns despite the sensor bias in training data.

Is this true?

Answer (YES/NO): NO